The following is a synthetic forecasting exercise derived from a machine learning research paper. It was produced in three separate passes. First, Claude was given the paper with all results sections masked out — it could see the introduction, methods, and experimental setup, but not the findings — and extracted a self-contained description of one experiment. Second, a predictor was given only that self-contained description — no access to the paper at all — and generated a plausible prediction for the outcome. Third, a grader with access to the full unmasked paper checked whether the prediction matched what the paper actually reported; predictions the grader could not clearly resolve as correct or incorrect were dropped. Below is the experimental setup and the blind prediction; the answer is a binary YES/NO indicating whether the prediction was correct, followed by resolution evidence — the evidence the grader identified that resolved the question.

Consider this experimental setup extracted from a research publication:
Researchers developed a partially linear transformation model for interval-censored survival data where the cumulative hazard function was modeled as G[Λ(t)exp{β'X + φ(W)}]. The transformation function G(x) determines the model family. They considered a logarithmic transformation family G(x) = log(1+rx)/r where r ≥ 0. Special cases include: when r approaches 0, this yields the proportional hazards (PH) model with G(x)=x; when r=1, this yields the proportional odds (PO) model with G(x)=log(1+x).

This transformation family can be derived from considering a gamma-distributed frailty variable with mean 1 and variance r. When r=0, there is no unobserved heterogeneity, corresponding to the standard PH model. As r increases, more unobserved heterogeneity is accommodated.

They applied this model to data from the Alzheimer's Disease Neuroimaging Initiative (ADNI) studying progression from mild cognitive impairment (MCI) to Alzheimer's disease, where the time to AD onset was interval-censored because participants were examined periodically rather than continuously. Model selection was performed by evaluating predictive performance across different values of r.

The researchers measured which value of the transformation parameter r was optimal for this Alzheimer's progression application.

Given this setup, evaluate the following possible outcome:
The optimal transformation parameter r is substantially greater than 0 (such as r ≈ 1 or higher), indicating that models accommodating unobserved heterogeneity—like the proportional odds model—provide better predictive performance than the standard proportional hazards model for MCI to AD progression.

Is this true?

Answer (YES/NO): YES